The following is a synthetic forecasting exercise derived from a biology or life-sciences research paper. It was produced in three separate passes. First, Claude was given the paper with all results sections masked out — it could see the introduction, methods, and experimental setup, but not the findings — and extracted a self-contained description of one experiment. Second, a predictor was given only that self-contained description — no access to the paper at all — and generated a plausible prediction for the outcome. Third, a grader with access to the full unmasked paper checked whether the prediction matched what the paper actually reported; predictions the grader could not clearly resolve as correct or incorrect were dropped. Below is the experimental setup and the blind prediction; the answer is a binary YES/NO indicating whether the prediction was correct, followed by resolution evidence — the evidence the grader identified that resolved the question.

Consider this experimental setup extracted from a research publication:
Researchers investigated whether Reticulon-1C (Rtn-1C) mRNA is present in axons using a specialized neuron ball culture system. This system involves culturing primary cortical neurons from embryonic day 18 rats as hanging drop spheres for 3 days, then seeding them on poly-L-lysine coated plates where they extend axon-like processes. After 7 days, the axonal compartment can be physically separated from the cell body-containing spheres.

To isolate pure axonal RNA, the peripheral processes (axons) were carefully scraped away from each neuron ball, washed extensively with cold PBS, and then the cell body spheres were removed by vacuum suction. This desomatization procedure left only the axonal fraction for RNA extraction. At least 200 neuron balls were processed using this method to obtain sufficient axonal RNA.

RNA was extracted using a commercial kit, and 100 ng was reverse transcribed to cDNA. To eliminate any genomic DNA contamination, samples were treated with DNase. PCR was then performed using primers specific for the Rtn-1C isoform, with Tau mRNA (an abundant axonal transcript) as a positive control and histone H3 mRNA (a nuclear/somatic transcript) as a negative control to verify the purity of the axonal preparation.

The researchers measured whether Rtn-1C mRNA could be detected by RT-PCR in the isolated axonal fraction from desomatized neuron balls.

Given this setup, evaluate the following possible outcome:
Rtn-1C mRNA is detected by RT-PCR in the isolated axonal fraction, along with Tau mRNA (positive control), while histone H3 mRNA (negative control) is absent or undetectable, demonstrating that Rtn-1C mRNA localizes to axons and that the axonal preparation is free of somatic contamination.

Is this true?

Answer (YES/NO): NO